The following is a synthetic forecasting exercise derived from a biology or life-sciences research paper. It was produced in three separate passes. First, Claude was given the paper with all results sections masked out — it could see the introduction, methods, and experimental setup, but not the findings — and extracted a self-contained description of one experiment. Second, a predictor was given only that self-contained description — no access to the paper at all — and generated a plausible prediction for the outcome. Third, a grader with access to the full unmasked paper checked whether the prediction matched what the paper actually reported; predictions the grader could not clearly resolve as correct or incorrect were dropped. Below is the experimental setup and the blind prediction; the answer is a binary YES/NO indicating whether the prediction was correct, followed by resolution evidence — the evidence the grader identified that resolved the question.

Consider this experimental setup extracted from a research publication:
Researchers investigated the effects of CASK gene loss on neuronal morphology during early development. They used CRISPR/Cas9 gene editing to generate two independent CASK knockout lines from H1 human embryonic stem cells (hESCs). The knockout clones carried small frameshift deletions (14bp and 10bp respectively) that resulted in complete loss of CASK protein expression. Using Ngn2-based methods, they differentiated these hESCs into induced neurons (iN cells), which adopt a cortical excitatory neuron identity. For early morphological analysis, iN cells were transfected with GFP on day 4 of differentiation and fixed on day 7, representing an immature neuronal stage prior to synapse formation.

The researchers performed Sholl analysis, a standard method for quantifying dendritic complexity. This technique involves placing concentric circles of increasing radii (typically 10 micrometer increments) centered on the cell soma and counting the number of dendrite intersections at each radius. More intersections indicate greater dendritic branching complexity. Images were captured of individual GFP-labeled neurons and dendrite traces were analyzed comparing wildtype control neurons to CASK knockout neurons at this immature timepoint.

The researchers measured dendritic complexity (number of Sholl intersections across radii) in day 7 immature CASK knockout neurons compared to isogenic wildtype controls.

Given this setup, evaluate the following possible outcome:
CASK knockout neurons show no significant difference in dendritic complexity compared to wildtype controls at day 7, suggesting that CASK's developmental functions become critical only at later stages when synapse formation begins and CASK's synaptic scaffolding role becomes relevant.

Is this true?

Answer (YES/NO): NO